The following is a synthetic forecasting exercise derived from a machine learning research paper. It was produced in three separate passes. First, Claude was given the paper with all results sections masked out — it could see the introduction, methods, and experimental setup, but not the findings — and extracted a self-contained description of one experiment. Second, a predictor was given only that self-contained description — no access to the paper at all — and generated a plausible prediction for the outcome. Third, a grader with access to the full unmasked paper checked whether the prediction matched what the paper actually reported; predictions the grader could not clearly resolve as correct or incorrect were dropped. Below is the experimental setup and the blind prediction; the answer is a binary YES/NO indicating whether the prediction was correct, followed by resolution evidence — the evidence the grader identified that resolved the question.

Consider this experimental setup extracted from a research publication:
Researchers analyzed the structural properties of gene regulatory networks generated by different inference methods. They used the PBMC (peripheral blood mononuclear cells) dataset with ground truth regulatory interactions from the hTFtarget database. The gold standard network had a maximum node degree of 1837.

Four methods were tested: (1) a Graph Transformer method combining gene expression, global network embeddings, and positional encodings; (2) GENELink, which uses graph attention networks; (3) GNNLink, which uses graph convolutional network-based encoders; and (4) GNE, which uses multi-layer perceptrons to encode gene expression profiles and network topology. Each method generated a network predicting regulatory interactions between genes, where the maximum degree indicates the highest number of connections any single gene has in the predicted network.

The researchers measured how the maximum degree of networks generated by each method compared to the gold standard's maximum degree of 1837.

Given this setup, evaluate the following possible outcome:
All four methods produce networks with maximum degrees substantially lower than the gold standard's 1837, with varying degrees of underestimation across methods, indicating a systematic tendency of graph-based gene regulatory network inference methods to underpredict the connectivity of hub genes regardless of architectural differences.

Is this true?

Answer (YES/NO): NO